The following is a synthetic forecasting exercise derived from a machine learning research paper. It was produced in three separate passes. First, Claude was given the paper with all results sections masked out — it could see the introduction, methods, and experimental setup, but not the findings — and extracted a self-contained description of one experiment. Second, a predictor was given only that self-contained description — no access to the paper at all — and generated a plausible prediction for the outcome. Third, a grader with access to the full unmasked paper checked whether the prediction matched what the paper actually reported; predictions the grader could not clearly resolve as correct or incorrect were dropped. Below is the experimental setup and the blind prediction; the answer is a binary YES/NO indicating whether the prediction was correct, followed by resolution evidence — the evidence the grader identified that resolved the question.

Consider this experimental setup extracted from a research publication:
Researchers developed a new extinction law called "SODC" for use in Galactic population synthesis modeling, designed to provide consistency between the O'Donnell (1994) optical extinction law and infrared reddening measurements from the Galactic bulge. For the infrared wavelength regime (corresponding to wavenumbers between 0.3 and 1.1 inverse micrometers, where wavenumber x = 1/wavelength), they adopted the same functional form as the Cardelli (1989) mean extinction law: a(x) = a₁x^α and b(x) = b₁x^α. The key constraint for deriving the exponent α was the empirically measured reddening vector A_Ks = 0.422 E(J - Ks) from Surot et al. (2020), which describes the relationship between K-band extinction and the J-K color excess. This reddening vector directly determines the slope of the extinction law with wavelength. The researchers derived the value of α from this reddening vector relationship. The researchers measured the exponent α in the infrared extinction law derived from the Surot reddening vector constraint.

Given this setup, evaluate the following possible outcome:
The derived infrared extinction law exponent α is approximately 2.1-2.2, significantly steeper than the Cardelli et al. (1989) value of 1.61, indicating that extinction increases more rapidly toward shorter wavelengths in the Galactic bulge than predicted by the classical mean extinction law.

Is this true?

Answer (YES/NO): NO